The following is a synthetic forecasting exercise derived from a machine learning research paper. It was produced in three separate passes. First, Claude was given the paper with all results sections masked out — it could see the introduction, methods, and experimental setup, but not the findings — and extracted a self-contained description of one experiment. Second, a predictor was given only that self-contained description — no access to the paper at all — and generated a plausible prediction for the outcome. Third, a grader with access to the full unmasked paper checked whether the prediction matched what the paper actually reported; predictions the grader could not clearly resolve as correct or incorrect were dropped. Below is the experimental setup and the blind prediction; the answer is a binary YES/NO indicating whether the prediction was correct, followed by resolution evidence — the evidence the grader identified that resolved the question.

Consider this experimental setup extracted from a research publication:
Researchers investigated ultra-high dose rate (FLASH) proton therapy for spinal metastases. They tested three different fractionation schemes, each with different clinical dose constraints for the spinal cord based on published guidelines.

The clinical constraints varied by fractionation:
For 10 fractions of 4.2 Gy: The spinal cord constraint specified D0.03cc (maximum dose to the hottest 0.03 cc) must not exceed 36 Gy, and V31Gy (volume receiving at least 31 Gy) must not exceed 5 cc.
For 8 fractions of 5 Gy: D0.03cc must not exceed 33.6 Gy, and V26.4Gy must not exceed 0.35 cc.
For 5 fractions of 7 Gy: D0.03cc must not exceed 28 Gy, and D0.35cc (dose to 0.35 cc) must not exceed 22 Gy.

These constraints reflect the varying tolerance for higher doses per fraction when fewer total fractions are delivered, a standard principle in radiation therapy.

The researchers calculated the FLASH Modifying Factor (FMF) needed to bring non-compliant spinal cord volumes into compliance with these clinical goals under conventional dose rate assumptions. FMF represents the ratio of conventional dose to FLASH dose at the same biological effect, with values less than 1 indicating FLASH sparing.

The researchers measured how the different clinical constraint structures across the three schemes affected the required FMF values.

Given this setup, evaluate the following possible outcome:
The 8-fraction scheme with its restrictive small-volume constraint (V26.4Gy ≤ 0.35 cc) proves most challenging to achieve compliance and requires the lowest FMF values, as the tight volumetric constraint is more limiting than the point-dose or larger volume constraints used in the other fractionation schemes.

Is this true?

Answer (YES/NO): NO